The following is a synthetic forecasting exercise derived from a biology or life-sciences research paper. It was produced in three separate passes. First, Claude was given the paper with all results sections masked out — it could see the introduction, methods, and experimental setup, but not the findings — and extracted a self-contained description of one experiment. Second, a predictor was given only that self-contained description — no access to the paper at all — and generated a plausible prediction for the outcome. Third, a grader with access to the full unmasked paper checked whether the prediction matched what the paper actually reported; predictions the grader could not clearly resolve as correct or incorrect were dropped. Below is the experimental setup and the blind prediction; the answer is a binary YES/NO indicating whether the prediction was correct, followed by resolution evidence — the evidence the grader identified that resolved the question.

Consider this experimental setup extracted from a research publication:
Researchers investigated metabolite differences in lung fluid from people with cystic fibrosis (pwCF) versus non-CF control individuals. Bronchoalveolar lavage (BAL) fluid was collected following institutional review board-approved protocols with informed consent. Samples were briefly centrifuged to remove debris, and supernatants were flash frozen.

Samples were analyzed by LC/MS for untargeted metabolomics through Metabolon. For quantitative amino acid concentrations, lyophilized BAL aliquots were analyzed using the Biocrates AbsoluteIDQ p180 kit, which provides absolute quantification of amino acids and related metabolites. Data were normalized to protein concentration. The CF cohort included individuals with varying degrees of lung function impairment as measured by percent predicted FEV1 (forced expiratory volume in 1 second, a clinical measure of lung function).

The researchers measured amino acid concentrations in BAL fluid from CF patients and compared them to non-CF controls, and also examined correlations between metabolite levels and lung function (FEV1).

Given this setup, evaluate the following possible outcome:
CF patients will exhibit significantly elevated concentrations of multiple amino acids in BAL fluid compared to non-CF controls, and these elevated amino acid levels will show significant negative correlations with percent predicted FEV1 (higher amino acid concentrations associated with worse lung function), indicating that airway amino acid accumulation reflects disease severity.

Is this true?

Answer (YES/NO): YES